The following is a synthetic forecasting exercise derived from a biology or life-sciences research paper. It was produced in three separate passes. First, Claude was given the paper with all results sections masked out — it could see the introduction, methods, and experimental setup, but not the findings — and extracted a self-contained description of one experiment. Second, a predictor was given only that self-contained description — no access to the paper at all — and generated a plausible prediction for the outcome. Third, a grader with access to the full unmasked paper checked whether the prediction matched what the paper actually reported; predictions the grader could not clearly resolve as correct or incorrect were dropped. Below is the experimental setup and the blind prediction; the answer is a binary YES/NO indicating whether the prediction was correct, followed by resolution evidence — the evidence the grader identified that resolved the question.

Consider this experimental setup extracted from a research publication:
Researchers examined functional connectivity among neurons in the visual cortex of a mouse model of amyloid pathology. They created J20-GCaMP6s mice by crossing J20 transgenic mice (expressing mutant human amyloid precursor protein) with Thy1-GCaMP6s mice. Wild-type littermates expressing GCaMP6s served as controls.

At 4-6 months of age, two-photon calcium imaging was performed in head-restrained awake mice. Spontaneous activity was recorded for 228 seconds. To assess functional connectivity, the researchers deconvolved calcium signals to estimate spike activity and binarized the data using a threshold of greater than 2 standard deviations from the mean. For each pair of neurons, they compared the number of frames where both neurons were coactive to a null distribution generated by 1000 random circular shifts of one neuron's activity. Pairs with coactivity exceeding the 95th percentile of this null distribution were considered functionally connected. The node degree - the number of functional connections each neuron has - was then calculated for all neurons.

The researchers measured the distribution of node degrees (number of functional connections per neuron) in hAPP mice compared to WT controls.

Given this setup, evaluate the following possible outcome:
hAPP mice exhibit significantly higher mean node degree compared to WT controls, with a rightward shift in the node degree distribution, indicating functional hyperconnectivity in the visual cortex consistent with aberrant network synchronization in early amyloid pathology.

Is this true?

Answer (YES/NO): NO